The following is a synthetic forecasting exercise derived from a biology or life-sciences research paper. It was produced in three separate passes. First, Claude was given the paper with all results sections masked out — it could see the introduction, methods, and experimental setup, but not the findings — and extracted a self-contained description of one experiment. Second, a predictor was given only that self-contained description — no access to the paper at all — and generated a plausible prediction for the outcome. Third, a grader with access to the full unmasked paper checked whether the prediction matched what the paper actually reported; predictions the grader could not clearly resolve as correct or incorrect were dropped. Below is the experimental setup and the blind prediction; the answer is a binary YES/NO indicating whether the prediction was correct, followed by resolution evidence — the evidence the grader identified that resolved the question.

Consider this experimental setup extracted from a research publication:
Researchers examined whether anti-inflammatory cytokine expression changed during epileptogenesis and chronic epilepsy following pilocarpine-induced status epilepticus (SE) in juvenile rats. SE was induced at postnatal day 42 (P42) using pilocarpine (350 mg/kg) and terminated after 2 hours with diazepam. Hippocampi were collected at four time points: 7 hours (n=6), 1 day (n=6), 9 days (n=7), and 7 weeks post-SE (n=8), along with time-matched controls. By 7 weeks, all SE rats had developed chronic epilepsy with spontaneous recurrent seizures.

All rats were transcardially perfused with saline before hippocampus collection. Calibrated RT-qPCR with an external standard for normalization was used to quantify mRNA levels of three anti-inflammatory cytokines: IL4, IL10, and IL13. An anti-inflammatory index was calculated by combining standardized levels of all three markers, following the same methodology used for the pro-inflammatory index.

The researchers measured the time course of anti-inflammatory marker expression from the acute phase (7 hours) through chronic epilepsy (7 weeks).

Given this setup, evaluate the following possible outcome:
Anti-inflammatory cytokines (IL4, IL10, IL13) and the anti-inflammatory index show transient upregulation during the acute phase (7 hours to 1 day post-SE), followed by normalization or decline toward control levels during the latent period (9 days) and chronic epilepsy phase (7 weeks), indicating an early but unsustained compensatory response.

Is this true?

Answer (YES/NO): NO